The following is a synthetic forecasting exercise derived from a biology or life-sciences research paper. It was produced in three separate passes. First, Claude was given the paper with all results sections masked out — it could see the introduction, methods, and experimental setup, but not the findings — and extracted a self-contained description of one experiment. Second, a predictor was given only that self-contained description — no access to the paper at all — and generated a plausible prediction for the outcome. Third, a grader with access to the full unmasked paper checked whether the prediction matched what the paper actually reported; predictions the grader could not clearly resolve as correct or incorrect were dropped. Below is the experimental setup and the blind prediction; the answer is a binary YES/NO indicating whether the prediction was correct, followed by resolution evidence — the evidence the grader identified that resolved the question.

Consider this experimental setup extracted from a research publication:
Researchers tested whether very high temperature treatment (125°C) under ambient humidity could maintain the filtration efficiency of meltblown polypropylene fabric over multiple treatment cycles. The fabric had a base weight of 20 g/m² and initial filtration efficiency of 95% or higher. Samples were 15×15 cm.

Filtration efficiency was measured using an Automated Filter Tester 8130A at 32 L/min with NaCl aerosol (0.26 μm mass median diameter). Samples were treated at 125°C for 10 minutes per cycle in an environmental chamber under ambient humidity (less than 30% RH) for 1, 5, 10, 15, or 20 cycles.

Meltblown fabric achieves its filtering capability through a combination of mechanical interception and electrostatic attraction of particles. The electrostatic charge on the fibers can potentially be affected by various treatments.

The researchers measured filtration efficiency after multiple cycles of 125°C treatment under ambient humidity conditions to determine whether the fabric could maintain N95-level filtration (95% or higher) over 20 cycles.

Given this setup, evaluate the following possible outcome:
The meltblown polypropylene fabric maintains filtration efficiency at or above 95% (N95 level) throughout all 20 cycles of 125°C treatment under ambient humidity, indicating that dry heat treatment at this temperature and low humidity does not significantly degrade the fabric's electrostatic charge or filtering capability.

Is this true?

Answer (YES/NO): NO